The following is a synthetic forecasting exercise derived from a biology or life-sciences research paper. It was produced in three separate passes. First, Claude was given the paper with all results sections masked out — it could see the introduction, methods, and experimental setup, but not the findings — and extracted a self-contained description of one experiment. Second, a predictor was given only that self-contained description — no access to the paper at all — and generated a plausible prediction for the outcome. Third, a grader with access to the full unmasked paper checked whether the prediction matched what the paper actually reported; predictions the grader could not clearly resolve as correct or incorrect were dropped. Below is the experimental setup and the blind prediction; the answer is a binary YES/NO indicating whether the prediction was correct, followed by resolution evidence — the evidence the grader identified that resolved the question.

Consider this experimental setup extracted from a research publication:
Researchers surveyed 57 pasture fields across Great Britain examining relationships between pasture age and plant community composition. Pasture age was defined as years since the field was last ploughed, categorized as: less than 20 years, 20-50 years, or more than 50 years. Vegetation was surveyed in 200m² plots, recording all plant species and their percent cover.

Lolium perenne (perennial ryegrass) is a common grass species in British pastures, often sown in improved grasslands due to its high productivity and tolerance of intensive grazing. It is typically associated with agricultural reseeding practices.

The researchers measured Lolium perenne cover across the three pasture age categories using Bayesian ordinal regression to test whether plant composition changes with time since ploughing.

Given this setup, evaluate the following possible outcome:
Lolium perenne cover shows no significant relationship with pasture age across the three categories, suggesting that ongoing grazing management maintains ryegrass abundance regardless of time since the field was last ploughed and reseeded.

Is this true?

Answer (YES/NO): YES